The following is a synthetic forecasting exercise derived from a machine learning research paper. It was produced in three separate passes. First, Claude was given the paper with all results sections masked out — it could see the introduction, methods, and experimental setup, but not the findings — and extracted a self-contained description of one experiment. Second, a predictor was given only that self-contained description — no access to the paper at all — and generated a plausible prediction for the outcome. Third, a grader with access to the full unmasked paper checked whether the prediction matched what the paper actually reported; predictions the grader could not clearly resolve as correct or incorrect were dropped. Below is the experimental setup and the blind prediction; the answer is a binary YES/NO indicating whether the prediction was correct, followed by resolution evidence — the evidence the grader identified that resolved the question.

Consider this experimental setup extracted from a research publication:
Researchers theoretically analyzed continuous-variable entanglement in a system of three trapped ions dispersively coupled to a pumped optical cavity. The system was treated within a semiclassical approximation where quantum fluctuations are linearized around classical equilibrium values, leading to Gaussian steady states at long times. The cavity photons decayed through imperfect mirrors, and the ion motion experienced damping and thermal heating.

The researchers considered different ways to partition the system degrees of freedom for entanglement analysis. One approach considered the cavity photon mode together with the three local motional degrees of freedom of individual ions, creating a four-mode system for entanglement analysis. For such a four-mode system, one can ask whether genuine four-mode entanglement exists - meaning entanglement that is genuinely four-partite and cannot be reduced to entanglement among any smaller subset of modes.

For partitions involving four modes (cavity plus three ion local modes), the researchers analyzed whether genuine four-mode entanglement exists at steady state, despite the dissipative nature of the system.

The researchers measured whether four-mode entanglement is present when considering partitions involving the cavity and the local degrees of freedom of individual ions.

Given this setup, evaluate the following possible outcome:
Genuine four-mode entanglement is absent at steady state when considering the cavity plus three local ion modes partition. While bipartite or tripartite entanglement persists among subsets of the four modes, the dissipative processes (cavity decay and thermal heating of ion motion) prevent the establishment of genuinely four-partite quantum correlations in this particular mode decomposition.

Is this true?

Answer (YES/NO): NO